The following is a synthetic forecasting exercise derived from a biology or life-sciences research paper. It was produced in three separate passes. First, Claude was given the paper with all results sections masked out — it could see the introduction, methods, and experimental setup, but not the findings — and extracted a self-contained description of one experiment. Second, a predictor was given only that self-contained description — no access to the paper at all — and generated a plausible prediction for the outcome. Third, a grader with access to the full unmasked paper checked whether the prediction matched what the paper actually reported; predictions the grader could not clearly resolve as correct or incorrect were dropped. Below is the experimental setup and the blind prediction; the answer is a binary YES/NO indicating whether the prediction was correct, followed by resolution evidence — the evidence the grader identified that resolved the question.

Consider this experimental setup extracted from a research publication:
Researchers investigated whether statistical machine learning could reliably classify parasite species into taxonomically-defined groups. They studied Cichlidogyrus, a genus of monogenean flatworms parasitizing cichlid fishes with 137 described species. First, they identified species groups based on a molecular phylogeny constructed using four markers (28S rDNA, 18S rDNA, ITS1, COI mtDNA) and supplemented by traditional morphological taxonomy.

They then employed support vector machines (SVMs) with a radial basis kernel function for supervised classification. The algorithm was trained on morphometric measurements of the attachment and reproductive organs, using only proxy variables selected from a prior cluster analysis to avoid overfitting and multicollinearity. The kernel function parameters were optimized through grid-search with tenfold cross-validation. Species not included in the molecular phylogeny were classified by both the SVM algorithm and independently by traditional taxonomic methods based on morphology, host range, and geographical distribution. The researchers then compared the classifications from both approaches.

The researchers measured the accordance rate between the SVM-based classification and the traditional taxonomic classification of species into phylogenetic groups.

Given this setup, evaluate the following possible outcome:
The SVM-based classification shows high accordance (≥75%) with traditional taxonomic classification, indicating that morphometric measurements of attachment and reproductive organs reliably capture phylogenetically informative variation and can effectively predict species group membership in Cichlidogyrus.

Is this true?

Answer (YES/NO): NO